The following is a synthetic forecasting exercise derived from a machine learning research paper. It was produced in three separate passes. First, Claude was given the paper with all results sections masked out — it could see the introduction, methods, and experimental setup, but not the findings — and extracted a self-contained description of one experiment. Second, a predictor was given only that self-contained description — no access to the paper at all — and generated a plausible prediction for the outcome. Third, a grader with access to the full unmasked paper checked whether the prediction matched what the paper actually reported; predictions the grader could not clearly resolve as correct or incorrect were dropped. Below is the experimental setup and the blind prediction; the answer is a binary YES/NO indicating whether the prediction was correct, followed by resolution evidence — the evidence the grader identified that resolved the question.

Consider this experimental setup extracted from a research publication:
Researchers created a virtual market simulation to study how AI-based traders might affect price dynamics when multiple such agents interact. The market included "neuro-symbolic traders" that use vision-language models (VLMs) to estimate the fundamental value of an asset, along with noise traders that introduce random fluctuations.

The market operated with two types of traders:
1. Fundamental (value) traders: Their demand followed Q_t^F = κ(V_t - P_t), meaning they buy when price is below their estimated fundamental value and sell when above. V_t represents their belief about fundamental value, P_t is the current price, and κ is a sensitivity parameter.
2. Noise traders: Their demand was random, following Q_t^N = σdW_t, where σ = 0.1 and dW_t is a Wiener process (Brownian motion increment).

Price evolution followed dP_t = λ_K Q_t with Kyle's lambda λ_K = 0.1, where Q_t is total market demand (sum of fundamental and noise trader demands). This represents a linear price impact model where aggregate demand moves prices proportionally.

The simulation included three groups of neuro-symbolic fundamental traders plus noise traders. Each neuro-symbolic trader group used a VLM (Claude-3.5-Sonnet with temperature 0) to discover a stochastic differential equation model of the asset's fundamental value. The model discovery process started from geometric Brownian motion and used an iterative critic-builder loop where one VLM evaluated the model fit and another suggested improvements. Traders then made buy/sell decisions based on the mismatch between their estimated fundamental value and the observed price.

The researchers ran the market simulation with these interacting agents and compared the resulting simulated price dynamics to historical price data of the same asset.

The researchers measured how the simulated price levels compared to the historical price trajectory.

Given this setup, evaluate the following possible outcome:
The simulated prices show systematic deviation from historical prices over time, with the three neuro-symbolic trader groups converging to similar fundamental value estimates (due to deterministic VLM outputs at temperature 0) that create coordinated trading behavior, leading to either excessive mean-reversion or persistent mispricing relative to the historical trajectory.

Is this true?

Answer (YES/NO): NO